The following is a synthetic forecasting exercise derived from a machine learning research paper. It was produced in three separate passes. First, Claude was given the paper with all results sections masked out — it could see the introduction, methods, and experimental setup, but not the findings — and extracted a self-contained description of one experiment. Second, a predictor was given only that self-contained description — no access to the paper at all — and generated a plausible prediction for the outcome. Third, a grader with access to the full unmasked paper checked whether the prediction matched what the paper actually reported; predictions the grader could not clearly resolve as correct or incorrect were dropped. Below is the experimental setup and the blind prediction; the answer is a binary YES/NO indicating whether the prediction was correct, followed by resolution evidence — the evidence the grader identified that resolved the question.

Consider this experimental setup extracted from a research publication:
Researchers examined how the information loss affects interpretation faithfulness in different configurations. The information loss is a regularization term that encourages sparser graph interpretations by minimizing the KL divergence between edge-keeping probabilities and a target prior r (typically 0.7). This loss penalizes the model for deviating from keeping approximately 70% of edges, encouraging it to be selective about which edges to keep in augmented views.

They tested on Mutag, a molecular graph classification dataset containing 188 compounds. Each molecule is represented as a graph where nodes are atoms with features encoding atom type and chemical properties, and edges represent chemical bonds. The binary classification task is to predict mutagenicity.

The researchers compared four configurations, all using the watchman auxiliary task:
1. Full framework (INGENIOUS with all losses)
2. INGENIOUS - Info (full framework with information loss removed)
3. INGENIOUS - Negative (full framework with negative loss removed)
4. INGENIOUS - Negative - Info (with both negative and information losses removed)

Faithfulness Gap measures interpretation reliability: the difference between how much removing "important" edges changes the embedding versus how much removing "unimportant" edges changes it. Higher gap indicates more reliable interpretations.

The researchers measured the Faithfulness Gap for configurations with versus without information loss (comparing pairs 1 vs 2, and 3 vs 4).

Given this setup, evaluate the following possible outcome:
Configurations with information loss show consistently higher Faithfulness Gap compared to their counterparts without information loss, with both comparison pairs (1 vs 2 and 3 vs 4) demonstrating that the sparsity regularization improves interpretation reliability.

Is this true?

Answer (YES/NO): NO